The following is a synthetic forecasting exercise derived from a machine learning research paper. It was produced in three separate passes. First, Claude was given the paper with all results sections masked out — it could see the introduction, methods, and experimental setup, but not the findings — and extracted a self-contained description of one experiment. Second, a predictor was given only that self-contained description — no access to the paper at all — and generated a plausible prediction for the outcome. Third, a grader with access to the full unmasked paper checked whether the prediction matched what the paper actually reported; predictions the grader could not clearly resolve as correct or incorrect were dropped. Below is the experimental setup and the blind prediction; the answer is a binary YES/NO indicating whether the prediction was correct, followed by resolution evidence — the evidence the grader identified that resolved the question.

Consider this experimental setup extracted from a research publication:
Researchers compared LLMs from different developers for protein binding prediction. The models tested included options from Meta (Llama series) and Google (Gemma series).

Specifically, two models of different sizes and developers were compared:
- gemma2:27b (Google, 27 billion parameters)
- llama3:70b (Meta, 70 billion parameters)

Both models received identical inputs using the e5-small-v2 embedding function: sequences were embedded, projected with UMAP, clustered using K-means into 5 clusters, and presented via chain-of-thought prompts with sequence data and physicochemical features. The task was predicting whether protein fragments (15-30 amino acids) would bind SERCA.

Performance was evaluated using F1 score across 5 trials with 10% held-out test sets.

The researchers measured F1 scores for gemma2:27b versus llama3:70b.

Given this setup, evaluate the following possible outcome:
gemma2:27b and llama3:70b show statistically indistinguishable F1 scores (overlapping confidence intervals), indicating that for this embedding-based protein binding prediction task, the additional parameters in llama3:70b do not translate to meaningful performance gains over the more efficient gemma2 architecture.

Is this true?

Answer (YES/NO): NO